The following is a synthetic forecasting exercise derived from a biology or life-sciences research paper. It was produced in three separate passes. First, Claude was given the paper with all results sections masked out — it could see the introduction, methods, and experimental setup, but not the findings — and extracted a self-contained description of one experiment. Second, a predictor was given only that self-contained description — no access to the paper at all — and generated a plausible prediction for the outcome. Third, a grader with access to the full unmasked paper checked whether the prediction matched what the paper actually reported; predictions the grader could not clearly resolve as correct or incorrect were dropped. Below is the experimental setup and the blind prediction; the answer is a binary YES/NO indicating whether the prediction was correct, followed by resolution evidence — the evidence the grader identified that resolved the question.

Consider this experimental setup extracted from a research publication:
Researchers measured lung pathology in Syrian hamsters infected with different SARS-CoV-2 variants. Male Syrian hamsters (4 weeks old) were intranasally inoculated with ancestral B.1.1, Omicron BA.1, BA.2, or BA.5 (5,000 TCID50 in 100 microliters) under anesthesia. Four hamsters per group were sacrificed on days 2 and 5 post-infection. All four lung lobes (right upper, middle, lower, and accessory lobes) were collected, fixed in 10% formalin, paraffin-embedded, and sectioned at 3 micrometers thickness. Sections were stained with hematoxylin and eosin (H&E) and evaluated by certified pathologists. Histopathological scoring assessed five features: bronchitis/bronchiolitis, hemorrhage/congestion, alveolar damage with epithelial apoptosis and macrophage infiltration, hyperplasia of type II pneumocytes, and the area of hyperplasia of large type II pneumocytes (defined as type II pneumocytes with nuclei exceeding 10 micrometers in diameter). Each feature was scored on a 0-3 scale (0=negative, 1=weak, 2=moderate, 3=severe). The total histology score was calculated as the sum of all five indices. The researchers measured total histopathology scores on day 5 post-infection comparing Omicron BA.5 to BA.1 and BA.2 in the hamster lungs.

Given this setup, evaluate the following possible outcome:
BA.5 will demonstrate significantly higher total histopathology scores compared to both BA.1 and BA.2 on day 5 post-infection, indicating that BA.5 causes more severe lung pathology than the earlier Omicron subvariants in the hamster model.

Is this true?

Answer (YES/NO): NO